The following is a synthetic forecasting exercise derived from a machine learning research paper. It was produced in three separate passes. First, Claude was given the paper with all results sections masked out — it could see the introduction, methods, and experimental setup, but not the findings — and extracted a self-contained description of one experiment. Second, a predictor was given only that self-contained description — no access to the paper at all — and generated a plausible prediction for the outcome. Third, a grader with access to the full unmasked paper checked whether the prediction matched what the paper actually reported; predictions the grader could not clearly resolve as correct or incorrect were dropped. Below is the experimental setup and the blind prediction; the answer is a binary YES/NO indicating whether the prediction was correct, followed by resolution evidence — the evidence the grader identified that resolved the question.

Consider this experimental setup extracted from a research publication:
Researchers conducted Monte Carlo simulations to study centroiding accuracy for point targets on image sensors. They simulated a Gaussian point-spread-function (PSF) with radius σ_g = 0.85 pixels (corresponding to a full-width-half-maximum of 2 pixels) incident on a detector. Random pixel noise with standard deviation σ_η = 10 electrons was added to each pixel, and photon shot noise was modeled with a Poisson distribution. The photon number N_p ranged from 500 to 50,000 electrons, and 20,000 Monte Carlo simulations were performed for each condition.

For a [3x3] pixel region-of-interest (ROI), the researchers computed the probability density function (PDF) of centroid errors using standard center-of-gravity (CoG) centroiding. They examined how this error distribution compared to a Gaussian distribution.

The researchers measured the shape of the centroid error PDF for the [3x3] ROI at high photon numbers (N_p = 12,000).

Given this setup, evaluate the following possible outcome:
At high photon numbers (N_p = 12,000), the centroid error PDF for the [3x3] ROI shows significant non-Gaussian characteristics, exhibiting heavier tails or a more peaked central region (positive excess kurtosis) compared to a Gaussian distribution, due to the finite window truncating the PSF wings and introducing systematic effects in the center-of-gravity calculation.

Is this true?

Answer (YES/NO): NO